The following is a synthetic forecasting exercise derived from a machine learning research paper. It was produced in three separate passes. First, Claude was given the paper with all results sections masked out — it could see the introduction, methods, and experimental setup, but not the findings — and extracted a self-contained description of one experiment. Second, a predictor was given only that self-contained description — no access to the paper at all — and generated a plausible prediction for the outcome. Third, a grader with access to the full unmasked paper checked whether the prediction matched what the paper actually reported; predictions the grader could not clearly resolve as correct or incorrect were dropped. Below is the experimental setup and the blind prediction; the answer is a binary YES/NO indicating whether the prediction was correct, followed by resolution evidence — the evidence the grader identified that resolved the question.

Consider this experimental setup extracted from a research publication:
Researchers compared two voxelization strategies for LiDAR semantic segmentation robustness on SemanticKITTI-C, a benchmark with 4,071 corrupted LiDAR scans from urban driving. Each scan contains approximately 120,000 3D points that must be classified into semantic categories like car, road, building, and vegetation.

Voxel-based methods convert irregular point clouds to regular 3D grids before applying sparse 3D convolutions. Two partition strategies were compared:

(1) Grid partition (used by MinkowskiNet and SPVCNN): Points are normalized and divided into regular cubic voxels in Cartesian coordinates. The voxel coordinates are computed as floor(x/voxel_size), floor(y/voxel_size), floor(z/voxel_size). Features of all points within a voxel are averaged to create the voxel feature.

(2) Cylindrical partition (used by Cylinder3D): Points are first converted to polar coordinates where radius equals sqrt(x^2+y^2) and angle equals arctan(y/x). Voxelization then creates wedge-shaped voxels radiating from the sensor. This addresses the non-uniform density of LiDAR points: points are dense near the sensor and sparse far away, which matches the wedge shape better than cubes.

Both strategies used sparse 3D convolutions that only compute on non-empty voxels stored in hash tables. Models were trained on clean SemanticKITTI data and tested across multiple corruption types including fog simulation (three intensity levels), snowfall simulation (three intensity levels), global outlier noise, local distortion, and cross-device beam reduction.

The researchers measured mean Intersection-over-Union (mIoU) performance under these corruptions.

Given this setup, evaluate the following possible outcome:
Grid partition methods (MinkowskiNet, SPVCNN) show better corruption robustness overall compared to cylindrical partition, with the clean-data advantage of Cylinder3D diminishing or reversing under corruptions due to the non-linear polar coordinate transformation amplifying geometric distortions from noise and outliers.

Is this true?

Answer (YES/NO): NO